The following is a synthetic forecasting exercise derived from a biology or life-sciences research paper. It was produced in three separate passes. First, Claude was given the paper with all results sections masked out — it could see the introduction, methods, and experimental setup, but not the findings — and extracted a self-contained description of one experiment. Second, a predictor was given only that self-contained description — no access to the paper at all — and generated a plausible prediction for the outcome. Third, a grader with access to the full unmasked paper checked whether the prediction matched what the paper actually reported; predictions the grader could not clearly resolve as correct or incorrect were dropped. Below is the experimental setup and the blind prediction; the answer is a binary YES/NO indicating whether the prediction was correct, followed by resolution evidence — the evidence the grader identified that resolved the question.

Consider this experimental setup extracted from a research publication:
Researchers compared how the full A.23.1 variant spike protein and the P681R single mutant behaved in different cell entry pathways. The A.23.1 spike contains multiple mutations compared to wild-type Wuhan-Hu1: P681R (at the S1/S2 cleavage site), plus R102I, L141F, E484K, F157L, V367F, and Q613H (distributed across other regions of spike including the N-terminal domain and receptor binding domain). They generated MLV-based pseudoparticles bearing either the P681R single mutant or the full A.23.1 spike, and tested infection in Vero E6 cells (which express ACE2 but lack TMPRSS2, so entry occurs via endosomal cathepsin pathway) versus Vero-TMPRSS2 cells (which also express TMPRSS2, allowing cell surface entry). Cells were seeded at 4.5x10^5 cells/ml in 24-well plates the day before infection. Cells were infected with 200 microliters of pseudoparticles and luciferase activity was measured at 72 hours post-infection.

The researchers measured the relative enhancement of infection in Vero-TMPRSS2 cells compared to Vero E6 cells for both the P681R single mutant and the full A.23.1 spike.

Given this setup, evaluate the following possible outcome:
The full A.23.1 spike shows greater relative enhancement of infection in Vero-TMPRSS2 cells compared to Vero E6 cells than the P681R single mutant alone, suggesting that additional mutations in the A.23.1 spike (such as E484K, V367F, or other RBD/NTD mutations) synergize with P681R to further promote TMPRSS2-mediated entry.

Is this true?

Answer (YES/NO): YES